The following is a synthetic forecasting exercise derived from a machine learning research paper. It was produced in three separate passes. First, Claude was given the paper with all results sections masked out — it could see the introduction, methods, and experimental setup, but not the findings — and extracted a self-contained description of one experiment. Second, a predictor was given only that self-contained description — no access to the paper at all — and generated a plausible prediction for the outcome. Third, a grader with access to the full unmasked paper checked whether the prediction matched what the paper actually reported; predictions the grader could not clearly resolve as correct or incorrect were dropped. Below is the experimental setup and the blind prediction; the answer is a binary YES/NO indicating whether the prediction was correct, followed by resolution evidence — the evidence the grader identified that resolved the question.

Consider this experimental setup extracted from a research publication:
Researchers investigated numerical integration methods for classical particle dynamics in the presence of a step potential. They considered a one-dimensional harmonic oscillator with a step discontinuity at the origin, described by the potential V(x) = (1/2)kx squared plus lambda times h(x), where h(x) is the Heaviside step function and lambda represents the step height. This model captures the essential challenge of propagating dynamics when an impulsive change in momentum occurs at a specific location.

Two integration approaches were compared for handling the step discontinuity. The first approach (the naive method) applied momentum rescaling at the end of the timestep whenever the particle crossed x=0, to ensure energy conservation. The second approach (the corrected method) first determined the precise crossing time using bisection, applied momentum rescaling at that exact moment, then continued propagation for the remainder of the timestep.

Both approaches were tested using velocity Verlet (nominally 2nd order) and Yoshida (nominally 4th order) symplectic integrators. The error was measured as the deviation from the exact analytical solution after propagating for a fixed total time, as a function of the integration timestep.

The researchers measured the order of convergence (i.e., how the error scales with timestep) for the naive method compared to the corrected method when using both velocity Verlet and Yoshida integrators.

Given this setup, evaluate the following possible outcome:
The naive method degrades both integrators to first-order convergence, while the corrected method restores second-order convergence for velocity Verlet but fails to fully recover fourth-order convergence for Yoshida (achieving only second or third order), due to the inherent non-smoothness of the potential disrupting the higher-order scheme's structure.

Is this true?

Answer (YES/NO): NO